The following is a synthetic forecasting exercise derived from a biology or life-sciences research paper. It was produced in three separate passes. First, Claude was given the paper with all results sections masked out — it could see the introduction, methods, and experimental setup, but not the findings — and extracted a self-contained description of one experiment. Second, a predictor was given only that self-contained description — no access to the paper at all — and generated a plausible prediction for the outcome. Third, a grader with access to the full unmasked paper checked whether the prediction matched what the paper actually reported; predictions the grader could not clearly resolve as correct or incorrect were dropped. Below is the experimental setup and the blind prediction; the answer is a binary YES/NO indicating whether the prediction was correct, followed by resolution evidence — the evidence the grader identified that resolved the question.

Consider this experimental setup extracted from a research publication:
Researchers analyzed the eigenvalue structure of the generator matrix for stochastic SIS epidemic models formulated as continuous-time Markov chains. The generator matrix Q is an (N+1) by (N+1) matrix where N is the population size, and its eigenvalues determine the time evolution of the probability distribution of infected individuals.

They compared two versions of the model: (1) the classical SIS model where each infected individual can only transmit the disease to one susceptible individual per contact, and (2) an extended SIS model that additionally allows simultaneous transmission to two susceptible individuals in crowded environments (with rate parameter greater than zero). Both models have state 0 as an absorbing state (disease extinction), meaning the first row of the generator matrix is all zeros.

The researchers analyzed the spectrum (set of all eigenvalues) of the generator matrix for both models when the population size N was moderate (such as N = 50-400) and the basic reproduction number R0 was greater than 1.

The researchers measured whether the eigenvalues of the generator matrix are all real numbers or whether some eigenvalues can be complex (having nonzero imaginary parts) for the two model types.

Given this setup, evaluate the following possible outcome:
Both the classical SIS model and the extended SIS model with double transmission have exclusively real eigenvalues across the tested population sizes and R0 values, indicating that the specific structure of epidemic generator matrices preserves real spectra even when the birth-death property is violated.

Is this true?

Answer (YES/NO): NO